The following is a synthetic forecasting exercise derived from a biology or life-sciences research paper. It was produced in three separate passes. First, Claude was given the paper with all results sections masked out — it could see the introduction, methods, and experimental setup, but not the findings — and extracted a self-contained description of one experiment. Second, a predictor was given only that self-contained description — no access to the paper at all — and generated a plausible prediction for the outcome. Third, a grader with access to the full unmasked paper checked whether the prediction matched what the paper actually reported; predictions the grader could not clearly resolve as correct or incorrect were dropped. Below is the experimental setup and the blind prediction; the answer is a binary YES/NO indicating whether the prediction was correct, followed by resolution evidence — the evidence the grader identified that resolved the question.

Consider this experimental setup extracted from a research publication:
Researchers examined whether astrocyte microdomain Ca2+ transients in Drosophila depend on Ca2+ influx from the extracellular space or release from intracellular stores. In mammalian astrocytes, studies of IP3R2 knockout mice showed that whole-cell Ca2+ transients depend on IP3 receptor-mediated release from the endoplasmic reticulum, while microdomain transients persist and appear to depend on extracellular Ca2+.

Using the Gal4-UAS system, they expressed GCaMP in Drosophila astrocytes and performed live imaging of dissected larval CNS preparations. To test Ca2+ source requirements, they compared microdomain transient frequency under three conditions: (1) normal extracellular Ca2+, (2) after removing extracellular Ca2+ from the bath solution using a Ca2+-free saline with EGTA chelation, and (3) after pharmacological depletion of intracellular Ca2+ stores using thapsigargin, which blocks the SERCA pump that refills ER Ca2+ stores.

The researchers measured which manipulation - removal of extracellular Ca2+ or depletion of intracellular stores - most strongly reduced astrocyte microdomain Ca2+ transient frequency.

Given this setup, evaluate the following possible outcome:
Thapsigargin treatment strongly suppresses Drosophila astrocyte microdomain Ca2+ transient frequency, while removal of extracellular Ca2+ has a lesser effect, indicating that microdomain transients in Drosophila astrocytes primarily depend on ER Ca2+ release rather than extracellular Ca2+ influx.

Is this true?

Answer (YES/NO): NO